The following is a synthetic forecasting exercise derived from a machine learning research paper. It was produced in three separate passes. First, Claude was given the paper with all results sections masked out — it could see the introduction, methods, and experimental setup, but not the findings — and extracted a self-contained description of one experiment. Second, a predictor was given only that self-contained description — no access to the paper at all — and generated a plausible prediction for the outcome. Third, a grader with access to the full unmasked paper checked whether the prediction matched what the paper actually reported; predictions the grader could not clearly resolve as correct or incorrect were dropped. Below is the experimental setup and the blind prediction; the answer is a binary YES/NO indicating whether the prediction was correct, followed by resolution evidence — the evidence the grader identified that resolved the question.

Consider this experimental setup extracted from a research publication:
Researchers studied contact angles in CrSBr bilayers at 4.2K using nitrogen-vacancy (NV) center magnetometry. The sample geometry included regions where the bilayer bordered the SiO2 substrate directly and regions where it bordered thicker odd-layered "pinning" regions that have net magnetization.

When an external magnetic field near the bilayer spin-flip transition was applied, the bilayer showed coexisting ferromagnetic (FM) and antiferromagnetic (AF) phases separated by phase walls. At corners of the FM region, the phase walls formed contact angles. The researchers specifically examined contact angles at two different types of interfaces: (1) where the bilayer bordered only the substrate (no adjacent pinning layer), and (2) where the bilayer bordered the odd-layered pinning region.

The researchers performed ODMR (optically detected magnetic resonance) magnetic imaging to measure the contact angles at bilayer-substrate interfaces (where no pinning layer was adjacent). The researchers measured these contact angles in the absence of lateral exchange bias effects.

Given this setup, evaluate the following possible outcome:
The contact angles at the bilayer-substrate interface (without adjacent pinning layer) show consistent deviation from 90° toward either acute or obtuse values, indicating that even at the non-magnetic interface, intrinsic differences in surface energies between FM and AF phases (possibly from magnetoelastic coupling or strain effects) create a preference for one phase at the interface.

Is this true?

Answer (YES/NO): NO